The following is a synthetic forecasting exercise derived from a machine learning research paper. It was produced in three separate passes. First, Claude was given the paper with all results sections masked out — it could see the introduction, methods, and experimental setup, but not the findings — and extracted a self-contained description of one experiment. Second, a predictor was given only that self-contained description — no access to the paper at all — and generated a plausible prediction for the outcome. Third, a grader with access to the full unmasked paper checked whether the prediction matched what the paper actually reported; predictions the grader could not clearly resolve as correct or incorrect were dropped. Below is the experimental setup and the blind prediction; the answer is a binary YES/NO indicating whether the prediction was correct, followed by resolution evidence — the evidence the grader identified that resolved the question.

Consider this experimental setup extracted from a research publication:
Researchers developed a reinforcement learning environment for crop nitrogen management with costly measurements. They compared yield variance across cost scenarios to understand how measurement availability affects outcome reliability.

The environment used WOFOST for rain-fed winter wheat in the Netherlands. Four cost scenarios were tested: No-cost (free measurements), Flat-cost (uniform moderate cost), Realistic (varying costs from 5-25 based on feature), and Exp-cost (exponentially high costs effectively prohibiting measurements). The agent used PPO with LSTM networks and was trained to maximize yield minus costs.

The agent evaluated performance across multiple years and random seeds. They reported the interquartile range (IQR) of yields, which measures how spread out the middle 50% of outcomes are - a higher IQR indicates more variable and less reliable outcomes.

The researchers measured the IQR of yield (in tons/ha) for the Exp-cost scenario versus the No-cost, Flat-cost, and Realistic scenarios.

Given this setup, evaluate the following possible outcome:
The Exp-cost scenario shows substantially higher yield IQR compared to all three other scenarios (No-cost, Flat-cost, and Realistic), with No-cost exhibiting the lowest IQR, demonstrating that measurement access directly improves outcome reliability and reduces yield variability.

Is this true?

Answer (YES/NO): YES